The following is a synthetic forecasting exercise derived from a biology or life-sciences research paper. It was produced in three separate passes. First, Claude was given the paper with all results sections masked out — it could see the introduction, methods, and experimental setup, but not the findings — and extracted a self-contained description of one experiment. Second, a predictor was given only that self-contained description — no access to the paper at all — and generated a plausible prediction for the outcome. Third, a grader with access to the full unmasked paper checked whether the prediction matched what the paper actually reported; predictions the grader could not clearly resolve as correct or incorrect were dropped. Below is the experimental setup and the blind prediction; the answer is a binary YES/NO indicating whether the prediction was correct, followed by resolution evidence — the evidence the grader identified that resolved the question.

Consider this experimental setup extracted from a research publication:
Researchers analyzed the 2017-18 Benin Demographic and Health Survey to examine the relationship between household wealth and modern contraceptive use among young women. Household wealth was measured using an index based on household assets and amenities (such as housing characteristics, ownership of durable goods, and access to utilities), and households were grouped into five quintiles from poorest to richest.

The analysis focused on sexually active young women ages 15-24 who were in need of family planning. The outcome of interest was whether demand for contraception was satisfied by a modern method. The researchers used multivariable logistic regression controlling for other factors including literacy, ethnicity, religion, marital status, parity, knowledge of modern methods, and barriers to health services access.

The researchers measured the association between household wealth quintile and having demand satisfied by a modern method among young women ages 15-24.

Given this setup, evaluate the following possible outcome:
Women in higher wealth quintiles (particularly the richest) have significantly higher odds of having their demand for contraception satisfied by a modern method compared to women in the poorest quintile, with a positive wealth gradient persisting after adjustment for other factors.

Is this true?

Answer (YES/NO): NO